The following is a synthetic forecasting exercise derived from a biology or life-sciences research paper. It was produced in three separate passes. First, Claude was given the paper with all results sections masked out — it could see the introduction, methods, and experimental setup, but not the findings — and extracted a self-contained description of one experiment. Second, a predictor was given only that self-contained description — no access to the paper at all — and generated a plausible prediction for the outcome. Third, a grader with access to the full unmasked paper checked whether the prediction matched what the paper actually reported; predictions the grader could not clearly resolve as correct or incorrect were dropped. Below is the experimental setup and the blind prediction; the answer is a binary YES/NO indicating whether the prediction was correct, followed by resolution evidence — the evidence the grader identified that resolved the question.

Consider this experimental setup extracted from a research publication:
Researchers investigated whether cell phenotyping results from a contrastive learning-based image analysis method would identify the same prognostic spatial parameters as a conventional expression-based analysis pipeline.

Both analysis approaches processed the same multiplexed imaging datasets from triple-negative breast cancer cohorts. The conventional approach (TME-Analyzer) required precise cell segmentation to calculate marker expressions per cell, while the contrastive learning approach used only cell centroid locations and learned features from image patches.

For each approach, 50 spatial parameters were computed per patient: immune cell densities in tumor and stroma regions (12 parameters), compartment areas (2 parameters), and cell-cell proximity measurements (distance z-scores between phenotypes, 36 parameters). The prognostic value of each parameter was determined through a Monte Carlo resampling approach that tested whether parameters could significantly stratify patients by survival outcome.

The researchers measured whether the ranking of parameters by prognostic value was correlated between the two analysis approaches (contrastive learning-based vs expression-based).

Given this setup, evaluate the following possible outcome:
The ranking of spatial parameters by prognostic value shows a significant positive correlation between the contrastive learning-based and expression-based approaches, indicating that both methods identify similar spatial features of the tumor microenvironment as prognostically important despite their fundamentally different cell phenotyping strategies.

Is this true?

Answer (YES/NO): YES